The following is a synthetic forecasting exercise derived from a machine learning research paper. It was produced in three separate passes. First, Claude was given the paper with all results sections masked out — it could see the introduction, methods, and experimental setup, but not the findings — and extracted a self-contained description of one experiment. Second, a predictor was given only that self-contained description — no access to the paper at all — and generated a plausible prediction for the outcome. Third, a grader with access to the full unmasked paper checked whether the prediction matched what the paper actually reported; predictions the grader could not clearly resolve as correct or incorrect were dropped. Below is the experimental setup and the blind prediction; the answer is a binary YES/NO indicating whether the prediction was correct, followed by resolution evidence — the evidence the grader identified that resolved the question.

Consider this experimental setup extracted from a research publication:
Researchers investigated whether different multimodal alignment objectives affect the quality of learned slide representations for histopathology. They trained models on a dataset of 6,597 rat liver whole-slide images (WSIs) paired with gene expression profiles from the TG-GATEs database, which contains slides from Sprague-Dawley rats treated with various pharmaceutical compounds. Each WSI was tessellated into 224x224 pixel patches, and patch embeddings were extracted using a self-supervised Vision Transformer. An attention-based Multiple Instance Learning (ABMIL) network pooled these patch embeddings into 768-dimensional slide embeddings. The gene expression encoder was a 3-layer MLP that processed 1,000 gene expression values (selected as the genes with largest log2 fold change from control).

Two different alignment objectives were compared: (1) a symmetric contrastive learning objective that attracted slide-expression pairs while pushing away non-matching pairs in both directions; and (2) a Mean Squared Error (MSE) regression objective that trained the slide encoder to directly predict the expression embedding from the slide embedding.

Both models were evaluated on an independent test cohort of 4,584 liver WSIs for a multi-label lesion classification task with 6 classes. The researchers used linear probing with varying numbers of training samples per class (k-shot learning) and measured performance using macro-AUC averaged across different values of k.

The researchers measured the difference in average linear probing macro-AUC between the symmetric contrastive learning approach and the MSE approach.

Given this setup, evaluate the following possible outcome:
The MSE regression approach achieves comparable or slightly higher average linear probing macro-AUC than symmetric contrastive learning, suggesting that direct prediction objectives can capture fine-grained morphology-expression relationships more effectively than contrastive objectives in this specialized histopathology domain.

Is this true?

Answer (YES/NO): NO